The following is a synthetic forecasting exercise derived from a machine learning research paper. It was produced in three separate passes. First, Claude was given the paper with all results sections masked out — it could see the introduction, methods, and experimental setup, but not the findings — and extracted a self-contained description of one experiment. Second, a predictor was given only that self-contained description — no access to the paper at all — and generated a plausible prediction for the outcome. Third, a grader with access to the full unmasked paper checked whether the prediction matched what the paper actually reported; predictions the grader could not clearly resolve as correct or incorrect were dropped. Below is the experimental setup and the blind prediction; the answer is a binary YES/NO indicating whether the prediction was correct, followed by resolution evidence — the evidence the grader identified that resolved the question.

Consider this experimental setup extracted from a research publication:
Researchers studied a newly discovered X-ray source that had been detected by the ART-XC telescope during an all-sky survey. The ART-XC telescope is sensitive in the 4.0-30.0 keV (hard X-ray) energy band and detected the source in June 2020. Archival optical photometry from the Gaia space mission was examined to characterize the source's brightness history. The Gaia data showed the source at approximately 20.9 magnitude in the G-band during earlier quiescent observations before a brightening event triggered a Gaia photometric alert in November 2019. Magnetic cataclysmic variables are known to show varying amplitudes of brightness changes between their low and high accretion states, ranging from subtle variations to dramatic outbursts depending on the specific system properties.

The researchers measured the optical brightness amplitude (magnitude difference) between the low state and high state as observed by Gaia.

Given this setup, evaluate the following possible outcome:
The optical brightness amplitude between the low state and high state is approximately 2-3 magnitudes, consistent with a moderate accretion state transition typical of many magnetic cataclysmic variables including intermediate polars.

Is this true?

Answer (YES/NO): YES